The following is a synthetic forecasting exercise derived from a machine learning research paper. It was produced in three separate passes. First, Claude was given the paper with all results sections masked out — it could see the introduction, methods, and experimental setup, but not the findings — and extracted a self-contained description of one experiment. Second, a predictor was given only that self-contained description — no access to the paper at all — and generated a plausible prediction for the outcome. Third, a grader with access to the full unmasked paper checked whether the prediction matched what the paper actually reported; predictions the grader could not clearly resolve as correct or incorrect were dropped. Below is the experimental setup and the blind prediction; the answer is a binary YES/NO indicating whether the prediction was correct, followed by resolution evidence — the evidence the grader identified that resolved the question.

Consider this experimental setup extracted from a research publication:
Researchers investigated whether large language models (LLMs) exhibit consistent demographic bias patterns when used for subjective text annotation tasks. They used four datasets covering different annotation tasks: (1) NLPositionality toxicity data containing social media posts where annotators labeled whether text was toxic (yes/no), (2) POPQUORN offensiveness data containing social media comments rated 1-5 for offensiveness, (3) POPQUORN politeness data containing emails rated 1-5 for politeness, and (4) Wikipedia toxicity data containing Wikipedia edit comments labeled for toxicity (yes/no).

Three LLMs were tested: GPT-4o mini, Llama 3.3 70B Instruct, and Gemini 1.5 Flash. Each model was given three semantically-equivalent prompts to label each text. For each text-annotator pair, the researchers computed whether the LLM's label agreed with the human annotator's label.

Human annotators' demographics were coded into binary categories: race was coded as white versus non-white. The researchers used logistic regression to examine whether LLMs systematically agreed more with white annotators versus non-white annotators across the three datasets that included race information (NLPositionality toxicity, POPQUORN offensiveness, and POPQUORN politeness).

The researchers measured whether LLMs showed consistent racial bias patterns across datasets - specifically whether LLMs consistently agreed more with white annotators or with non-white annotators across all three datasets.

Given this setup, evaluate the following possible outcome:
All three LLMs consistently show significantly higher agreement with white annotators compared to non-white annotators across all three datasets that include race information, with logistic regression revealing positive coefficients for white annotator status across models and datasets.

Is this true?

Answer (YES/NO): NO